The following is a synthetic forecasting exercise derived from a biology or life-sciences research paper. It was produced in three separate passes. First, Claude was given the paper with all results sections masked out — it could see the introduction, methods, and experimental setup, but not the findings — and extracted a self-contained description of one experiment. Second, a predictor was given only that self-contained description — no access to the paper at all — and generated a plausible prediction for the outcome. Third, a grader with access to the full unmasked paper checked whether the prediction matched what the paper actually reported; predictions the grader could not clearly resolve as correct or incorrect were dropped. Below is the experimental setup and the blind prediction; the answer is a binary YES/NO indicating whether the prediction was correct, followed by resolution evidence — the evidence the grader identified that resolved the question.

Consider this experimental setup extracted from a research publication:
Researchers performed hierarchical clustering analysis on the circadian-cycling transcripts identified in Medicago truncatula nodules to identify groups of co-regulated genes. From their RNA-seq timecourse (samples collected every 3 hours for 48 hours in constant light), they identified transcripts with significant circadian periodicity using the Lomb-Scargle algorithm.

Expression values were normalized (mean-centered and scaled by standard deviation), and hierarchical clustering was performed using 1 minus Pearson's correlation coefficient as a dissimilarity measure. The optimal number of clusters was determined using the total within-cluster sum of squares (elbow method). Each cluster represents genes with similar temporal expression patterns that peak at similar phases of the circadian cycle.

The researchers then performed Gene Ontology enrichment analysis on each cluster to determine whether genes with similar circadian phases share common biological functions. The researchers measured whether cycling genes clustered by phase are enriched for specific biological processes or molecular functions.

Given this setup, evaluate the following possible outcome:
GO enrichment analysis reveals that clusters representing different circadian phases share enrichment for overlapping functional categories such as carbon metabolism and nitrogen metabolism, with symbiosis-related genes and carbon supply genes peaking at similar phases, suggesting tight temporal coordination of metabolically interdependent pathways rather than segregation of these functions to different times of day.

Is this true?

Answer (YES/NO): NO